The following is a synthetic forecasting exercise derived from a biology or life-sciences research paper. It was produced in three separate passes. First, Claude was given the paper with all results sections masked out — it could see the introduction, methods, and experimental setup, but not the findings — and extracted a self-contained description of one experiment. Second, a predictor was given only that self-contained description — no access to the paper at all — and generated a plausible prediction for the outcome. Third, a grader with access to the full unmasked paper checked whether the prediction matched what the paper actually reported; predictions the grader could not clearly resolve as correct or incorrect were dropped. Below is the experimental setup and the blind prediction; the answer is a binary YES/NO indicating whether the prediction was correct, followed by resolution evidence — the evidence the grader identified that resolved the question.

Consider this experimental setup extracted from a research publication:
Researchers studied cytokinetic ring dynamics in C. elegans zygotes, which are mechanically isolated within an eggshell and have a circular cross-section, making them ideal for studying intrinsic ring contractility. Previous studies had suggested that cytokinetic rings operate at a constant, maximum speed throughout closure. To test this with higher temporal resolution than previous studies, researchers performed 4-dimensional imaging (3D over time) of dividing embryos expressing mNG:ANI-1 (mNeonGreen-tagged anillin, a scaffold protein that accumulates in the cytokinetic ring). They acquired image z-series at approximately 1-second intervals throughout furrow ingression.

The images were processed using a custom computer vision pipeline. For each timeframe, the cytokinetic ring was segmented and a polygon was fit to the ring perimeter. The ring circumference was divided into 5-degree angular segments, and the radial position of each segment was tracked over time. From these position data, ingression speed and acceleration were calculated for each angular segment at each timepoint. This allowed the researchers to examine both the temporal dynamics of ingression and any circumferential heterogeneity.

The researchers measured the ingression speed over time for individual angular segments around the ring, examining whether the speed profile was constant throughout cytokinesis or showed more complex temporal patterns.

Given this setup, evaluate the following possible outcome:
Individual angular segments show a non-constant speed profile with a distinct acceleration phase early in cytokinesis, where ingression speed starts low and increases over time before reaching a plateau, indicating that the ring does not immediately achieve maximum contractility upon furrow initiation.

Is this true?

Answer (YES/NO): NO